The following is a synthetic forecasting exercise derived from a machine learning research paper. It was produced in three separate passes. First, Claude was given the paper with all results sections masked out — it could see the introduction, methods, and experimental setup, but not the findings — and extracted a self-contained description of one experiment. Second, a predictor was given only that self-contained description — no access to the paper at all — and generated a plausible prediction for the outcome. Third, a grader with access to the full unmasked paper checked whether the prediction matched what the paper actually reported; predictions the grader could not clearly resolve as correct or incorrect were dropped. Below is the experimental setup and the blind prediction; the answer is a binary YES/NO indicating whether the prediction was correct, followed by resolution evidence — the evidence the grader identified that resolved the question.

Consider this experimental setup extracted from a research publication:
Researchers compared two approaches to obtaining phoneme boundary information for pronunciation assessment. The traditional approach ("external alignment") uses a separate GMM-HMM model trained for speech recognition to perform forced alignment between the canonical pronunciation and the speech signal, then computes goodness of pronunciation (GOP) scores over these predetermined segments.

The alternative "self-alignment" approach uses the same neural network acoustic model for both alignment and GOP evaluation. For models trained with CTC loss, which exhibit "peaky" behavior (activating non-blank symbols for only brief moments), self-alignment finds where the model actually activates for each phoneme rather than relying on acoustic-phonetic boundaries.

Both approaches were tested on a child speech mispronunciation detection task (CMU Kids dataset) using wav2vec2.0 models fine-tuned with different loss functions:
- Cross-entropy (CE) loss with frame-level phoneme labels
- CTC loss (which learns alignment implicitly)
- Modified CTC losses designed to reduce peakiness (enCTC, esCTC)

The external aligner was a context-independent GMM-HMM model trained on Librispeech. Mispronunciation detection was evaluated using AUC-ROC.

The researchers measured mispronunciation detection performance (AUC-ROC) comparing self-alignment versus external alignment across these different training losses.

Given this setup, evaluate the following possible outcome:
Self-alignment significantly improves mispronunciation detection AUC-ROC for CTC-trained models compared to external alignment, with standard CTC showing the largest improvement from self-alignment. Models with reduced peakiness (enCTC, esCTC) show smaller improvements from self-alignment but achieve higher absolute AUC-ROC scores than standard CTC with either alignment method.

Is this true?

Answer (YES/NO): NO